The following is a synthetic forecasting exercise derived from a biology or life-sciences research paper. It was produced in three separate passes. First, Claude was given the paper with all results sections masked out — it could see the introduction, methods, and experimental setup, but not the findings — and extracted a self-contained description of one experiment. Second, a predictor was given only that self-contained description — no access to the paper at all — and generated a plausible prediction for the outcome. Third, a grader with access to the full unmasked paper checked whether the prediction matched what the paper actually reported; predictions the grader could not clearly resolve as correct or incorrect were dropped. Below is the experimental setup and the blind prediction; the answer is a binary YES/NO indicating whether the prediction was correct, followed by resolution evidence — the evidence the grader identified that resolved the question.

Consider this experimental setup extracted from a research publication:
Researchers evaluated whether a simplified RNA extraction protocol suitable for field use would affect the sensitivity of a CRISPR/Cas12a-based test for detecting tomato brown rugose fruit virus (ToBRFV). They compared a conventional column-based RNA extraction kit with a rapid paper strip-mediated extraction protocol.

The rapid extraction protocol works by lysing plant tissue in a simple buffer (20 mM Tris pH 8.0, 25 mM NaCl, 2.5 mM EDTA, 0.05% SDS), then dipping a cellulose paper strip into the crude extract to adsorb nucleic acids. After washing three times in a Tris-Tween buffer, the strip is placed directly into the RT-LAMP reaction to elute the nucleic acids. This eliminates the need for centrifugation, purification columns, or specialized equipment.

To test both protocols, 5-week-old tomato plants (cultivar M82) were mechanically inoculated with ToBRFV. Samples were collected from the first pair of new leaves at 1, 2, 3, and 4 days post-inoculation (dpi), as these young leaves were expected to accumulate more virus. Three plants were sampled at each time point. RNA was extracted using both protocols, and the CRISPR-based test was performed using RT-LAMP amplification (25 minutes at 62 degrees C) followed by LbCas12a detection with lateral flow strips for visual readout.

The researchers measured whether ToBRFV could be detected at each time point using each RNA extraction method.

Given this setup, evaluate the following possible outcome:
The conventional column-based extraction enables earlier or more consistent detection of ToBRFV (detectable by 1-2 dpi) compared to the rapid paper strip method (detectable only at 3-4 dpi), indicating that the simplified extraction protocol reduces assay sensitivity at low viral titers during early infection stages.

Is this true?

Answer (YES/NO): YES